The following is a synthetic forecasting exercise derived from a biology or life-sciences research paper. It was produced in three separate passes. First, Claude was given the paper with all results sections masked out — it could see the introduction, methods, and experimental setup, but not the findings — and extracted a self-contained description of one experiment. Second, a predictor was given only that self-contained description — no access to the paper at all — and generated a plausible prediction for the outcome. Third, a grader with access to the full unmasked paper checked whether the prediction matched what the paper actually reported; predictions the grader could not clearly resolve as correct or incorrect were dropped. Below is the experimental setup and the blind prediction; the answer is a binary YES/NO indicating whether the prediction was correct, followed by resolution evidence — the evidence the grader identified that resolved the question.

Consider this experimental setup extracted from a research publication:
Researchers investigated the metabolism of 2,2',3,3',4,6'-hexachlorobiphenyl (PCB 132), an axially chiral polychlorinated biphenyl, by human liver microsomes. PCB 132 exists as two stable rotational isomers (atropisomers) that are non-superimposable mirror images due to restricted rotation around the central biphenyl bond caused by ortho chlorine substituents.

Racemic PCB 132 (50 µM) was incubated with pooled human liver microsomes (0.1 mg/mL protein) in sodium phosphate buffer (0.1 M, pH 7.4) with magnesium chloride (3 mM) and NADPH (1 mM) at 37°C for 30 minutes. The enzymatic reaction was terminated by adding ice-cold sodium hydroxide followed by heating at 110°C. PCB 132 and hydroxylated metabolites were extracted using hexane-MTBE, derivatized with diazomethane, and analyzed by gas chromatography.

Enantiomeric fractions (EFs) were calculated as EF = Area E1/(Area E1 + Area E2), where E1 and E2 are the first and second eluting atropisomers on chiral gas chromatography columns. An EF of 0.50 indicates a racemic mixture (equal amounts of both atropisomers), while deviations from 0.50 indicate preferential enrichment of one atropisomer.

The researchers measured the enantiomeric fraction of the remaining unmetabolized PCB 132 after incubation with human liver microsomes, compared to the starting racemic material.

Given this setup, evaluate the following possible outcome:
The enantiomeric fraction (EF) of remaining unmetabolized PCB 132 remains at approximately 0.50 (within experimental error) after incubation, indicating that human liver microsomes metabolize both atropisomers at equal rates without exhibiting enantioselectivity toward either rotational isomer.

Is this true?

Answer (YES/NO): NO